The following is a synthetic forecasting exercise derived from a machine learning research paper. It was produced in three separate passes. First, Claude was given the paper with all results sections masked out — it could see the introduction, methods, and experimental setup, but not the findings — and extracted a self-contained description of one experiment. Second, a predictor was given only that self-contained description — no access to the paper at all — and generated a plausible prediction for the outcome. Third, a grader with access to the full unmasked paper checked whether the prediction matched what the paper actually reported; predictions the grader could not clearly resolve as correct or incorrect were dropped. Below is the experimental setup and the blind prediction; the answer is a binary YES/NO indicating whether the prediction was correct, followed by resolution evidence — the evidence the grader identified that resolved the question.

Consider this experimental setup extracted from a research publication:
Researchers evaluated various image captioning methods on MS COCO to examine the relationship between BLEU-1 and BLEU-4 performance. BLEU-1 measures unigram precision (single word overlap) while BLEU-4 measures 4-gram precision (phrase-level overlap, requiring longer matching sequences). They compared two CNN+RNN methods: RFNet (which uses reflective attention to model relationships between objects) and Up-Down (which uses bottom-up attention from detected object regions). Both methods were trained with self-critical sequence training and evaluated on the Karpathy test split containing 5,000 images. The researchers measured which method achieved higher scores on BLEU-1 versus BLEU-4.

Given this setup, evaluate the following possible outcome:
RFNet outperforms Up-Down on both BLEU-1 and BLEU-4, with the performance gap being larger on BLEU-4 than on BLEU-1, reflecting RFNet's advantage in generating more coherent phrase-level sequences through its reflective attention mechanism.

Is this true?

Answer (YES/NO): NO